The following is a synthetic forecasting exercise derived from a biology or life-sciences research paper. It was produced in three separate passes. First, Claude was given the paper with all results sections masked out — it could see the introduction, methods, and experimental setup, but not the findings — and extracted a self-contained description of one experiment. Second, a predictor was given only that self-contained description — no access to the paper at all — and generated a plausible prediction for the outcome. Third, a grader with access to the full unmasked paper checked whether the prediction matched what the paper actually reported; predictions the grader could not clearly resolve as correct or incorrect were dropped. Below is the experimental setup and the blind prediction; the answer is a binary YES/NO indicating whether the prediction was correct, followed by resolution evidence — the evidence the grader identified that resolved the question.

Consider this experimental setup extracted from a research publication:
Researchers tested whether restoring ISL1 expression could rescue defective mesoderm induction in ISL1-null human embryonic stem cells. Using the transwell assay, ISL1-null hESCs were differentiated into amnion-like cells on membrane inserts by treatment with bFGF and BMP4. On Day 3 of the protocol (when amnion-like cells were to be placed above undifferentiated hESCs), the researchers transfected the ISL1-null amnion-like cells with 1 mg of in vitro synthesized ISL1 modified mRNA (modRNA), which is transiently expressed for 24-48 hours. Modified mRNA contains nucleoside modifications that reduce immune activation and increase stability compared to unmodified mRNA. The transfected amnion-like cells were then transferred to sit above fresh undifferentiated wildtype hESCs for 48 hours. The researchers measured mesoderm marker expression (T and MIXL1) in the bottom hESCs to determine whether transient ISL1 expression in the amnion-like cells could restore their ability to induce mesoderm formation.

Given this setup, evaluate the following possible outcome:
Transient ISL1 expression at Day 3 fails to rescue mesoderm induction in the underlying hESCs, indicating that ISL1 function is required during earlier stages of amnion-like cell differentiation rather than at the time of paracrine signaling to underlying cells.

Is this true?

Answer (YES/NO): NO